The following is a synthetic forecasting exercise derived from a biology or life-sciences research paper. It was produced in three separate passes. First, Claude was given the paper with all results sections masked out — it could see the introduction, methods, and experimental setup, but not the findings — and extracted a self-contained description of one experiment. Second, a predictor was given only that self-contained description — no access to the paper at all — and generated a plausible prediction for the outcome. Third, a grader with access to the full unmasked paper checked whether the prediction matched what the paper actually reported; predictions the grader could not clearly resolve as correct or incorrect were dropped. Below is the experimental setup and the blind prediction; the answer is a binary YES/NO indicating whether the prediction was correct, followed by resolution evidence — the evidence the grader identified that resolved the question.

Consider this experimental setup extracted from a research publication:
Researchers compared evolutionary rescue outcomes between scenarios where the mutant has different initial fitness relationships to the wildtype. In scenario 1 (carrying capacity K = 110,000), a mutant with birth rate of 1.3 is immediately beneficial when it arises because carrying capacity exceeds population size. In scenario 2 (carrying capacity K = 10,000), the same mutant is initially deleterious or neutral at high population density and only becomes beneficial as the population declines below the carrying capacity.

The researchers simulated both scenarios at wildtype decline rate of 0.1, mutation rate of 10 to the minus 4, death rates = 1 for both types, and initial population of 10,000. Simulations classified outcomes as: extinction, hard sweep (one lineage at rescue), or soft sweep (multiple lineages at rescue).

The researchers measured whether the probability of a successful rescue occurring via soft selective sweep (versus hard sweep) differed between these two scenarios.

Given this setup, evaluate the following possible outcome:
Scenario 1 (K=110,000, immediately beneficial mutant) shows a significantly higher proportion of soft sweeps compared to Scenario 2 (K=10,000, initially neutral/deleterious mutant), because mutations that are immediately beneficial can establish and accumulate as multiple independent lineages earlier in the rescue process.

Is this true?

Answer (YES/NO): YES